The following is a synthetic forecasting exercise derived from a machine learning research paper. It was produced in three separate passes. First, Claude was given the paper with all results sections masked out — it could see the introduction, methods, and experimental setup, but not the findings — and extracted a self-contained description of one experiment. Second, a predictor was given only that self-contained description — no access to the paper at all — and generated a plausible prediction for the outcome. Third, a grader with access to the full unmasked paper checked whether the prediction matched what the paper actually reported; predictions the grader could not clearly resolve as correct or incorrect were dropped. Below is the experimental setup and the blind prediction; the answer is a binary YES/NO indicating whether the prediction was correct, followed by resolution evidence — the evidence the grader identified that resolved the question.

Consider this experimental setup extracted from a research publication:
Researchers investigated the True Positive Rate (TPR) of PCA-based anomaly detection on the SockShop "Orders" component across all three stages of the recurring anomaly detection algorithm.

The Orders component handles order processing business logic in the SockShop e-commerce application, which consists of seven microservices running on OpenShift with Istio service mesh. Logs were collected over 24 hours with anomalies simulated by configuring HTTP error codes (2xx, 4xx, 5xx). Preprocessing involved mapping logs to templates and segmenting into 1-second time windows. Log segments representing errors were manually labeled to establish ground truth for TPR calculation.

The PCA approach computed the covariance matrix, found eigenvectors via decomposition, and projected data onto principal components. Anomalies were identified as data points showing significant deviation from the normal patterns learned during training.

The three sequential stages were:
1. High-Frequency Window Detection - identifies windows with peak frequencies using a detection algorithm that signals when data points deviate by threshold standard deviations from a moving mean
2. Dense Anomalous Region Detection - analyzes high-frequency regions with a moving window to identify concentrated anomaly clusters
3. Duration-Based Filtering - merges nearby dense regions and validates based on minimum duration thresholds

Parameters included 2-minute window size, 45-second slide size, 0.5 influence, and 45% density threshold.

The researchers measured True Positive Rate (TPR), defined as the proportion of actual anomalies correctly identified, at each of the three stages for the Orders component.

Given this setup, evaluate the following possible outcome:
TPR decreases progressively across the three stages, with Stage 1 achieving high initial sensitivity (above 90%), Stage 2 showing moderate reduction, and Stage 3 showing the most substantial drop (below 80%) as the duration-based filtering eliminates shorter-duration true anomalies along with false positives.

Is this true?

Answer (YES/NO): NO